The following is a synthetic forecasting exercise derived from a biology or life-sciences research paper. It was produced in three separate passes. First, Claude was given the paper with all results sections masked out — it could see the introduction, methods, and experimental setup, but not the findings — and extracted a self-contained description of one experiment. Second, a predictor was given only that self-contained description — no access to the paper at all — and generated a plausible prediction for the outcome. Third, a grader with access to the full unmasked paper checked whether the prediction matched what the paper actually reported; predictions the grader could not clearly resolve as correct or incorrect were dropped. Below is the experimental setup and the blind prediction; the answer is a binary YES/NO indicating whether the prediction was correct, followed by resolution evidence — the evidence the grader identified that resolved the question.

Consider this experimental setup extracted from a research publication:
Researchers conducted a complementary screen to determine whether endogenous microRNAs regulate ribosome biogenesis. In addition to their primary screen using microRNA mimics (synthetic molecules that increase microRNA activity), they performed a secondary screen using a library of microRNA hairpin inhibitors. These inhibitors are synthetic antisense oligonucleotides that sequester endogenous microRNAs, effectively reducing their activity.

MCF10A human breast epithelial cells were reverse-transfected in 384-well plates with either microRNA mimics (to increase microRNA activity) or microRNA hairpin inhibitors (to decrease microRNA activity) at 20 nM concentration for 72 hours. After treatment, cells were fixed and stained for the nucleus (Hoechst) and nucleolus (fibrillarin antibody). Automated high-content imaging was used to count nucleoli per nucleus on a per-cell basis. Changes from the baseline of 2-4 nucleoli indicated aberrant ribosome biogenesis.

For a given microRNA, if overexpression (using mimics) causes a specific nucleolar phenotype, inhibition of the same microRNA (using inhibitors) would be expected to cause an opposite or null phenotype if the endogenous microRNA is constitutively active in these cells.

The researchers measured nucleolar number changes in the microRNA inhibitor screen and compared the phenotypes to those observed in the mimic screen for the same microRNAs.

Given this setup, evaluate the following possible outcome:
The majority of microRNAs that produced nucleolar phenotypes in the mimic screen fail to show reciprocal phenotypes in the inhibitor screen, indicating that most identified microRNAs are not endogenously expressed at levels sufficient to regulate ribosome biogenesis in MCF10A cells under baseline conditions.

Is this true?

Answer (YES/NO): YES